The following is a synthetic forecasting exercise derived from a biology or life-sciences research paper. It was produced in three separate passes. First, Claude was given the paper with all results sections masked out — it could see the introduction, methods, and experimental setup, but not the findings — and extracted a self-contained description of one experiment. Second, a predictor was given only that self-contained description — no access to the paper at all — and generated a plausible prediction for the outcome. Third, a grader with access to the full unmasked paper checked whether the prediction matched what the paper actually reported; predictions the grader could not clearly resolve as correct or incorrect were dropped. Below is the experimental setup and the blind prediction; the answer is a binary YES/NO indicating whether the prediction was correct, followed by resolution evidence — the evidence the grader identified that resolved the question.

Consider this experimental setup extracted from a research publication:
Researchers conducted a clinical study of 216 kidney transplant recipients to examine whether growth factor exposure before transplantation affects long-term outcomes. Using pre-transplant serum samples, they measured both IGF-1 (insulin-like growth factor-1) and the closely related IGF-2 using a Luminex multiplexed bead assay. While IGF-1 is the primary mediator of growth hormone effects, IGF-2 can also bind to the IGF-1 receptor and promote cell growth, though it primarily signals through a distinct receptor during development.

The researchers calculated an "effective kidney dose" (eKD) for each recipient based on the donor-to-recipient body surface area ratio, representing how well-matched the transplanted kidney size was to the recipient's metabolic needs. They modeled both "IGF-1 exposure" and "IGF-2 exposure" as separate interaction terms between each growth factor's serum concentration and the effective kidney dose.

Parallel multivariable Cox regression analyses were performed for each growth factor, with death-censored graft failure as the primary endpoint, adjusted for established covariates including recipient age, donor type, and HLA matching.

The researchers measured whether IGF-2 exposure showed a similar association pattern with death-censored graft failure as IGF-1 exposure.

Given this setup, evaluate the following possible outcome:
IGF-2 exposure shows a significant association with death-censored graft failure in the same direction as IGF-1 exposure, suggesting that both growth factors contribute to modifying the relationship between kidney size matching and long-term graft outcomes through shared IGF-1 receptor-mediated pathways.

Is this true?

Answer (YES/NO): NO